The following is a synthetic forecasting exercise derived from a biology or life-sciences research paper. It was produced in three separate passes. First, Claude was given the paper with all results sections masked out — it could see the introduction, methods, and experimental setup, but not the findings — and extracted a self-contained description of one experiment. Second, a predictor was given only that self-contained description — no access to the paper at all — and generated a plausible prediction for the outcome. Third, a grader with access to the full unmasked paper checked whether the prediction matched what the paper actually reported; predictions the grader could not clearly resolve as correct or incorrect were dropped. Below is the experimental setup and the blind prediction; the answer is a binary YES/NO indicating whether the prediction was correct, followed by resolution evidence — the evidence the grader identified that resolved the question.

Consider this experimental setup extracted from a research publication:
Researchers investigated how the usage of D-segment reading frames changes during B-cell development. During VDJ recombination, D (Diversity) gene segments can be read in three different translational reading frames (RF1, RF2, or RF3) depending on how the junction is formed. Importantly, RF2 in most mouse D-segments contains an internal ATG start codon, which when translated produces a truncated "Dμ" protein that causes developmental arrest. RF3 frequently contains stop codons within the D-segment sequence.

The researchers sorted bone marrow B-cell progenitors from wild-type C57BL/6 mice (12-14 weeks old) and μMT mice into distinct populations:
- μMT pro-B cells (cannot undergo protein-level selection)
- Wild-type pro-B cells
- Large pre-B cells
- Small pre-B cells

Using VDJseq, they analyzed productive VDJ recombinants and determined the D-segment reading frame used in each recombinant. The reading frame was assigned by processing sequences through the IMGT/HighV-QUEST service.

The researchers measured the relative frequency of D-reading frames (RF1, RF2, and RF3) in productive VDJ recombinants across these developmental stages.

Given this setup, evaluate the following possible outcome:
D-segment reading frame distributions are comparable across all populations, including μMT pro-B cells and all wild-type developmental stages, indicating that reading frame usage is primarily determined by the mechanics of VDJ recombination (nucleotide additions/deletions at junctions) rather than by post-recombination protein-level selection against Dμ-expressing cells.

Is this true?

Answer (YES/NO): NO